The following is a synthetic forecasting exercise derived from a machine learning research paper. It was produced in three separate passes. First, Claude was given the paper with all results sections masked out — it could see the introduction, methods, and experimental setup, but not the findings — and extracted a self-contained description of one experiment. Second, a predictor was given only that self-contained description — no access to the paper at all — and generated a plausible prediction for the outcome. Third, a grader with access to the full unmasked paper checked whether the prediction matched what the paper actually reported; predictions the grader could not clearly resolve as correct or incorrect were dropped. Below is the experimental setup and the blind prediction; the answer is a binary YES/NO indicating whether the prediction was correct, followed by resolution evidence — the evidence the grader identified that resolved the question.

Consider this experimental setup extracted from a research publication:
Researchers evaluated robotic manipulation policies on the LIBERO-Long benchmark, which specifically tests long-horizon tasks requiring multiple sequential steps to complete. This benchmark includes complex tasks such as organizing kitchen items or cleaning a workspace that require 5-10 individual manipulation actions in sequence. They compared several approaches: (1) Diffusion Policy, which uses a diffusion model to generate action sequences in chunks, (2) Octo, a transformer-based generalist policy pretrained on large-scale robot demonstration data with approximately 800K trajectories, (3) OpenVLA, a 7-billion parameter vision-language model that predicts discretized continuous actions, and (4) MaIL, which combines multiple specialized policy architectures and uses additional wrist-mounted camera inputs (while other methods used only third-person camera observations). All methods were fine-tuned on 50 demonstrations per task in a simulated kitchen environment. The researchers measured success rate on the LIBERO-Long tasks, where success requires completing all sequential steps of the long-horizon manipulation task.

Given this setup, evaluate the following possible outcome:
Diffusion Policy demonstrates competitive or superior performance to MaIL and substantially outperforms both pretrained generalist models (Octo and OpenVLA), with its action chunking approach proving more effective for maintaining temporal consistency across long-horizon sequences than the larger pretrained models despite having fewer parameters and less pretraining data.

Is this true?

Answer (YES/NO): NO